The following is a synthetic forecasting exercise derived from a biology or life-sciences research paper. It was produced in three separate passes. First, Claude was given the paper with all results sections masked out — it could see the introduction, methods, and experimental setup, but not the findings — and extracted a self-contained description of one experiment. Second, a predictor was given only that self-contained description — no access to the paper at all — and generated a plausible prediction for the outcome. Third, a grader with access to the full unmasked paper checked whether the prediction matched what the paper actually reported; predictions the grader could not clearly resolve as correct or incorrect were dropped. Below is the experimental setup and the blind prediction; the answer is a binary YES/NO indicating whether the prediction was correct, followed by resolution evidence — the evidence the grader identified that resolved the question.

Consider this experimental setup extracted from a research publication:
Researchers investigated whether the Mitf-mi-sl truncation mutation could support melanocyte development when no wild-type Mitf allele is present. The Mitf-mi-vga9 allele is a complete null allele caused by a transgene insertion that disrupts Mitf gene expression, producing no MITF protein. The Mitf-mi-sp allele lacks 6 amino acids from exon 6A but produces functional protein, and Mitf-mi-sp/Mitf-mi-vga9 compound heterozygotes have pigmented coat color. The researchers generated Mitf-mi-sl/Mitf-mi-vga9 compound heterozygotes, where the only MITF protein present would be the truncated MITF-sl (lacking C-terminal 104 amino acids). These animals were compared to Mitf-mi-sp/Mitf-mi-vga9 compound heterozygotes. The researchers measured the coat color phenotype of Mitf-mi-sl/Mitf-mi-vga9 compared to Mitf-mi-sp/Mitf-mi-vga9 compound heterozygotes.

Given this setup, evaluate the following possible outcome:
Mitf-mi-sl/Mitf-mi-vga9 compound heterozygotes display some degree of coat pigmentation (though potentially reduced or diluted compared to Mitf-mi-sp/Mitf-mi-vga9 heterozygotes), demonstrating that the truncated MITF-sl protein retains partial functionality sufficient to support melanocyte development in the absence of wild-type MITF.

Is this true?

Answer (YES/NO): NO